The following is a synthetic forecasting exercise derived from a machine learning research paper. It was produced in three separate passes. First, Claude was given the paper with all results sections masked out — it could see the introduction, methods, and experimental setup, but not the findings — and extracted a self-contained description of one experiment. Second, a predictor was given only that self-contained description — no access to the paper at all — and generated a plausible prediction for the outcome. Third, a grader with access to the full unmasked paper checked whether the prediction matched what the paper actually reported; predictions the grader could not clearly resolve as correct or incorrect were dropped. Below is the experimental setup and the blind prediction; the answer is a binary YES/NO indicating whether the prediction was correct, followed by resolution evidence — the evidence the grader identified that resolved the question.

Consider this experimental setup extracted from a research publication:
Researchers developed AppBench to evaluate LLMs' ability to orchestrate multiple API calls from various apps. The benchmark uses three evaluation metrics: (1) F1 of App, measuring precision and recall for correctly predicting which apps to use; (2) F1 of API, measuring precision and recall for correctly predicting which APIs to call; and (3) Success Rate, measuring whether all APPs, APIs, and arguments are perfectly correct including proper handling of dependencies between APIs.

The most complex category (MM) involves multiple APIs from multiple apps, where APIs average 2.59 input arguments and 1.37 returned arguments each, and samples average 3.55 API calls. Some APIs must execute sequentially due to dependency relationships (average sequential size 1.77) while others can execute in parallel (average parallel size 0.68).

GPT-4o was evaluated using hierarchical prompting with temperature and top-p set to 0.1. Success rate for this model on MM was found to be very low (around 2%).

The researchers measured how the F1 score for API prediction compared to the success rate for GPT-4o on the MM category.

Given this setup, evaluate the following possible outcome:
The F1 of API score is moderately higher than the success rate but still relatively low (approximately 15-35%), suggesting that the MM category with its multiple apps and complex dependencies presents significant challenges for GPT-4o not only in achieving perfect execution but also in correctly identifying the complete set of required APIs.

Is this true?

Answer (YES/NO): NO